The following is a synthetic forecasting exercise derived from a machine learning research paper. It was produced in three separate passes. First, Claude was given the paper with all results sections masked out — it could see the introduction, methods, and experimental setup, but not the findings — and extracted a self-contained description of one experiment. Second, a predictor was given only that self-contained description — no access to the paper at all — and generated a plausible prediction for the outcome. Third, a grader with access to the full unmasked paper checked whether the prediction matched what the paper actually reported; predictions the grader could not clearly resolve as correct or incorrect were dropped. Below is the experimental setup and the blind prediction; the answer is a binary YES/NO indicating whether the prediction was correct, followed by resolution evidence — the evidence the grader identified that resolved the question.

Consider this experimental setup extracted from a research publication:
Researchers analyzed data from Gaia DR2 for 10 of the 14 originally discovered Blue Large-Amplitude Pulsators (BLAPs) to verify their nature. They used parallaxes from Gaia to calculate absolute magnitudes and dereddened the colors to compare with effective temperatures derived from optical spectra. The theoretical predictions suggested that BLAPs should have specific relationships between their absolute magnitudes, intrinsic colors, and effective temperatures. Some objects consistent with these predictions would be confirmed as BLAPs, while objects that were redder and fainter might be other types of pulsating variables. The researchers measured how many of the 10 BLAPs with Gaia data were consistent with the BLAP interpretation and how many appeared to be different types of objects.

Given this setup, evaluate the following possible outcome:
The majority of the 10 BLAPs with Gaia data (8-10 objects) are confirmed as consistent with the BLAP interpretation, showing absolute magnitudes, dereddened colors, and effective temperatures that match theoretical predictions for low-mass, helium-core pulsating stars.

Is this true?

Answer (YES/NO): NO